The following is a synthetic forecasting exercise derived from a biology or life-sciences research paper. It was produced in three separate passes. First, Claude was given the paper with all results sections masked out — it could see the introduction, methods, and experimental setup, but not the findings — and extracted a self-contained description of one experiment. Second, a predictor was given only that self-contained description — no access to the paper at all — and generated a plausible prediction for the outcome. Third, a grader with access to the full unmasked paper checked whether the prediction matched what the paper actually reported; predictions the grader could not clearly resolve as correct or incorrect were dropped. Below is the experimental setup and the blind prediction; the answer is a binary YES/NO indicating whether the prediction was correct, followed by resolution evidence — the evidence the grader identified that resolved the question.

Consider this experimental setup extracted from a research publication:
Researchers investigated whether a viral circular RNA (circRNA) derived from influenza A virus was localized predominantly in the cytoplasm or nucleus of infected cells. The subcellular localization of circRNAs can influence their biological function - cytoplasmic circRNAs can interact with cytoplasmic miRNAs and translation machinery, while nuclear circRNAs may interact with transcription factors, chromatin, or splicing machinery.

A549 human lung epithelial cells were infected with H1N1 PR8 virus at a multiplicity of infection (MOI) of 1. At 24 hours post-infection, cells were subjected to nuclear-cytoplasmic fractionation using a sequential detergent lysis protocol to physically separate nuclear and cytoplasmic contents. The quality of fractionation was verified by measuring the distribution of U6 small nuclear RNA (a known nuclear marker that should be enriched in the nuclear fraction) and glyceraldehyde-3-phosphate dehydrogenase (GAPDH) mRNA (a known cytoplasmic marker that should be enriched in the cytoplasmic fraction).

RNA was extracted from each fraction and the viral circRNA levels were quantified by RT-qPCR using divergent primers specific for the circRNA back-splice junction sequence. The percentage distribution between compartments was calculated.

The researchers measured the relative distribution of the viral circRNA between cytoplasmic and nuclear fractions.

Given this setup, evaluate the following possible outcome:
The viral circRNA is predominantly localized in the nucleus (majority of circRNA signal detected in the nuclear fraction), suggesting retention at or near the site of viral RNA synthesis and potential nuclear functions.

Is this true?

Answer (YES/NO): NO